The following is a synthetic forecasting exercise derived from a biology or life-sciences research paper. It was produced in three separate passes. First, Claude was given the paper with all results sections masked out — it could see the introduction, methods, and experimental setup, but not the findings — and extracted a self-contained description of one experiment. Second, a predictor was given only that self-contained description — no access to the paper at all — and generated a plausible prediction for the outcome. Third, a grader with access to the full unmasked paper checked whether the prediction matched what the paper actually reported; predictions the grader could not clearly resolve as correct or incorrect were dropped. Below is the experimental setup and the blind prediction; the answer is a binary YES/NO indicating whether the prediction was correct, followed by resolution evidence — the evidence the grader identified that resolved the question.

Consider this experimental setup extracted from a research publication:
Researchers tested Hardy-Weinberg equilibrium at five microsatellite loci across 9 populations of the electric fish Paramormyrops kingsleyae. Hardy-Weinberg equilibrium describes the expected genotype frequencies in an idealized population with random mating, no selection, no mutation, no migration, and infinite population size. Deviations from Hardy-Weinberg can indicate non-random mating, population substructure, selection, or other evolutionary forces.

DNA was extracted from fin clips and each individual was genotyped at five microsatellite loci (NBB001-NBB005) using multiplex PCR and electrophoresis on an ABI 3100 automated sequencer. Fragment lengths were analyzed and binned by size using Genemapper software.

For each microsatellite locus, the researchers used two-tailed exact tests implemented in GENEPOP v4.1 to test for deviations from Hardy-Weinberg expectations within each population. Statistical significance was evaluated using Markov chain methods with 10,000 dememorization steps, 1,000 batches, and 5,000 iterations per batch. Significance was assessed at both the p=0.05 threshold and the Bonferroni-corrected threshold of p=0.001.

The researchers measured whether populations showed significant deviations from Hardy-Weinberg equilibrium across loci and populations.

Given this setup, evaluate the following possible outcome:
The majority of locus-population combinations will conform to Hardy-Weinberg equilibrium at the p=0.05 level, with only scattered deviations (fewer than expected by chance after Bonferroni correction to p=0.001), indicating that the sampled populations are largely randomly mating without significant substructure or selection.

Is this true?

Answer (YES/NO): YES